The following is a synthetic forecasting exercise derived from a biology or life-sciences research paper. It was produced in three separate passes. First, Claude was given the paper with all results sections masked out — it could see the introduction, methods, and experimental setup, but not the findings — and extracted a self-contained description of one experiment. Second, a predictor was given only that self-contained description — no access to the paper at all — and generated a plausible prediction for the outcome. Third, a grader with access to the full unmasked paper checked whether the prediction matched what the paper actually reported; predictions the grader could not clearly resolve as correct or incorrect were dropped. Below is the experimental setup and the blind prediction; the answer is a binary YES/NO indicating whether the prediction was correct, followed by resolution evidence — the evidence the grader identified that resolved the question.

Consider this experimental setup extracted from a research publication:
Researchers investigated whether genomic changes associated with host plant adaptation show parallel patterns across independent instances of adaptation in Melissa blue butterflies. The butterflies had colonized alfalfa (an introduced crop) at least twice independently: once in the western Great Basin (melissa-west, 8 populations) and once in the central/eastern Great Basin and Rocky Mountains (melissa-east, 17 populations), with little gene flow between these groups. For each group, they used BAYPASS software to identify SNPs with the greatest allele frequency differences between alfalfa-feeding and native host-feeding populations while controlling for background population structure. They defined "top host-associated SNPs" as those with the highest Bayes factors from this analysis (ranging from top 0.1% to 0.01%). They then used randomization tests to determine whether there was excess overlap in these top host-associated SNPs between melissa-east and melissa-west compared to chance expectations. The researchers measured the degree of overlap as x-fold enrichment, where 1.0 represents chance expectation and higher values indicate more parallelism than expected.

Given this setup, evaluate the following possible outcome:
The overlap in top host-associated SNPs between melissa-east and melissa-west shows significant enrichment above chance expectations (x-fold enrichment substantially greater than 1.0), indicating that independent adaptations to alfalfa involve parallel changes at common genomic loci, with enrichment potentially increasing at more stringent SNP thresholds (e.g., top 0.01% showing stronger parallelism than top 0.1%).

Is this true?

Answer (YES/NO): YES